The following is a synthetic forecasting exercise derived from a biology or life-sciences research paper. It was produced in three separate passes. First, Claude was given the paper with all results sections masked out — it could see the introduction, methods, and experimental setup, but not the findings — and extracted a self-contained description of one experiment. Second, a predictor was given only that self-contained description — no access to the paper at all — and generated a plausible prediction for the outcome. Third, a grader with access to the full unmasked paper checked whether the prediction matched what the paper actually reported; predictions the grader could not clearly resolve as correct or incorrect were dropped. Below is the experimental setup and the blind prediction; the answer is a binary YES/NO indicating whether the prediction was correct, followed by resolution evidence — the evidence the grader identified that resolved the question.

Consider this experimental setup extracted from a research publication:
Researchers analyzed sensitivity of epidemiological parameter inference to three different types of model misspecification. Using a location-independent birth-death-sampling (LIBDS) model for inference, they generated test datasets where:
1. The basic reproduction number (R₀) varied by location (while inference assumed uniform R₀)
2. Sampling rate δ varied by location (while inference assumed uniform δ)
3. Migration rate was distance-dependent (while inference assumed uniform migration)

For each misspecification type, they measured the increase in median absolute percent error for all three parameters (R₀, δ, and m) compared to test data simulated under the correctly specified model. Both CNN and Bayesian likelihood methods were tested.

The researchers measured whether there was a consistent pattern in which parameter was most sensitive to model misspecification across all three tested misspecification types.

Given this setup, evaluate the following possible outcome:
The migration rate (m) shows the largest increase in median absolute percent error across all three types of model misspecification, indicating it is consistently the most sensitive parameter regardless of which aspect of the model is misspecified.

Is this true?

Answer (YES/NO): YES